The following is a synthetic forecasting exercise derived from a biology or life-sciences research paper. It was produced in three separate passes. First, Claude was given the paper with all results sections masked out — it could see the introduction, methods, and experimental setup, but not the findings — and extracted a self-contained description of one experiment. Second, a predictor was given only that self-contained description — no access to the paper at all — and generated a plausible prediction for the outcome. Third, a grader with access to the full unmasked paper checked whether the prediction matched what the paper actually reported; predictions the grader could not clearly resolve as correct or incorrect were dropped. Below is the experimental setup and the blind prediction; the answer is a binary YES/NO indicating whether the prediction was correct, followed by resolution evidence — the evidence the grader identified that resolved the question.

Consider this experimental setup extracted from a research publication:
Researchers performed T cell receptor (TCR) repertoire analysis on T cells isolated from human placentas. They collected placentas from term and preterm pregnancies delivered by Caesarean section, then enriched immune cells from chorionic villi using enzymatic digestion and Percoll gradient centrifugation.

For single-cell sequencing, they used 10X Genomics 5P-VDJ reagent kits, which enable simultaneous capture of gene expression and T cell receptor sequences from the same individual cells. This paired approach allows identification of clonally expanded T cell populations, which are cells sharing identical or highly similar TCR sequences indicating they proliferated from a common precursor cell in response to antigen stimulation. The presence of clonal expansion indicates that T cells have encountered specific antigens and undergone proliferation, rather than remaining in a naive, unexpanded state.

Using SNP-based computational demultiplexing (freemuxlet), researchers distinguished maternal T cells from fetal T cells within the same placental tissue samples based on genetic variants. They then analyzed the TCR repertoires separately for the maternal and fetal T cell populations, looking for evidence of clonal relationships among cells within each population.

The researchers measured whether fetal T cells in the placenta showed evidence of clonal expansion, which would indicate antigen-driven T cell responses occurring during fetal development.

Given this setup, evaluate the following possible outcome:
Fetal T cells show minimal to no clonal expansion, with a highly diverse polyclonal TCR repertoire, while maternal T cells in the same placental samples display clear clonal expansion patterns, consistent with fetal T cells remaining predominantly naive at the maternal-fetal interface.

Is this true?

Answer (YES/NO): YES